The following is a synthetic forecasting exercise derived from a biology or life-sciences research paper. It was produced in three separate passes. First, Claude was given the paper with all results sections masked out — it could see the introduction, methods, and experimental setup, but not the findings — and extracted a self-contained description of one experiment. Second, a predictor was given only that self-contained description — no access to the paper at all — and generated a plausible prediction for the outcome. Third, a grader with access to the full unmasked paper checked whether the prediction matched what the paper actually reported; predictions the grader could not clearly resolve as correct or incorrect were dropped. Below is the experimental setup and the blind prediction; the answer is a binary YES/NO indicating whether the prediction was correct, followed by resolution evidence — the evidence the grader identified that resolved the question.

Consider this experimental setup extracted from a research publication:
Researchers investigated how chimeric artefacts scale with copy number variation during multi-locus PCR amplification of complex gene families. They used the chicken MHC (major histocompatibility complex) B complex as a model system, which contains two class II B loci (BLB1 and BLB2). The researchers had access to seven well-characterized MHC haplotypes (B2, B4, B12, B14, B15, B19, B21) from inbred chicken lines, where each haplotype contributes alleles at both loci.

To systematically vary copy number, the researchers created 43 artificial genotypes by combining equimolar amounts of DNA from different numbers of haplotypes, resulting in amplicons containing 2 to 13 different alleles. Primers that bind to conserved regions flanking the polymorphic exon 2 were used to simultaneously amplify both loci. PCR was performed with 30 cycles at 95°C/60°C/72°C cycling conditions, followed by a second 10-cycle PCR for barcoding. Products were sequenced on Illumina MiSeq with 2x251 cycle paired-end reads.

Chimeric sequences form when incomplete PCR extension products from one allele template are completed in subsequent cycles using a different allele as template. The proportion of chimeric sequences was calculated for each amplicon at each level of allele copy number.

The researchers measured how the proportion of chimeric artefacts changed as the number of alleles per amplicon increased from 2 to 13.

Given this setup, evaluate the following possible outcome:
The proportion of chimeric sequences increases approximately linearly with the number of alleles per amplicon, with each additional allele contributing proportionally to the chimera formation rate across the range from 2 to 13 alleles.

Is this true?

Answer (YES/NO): NO